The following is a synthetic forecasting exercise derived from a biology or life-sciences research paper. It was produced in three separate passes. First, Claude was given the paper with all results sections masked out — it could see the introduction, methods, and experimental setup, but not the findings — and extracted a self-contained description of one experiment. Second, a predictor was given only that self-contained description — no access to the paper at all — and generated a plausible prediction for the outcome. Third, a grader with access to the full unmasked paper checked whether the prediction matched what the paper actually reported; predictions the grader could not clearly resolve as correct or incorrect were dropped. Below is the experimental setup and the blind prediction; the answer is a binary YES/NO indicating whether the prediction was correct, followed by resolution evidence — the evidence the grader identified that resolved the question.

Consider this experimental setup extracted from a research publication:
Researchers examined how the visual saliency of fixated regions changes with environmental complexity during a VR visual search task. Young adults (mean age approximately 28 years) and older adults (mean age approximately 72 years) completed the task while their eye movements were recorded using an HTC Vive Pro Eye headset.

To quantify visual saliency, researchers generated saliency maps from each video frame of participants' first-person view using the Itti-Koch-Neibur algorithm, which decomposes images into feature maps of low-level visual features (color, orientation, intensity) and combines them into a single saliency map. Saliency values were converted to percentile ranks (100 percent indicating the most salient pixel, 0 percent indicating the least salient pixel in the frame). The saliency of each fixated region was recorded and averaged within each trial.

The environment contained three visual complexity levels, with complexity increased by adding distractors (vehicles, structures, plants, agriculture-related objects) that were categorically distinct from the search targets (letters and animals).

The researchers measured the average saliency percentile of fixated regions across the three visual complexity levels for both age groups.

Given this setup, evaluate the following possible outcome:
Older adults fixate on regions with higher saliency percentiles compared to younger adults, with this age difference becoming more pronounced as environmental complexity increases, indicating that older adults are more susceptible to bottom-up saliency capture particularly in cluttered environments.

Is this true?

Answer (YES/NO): NO